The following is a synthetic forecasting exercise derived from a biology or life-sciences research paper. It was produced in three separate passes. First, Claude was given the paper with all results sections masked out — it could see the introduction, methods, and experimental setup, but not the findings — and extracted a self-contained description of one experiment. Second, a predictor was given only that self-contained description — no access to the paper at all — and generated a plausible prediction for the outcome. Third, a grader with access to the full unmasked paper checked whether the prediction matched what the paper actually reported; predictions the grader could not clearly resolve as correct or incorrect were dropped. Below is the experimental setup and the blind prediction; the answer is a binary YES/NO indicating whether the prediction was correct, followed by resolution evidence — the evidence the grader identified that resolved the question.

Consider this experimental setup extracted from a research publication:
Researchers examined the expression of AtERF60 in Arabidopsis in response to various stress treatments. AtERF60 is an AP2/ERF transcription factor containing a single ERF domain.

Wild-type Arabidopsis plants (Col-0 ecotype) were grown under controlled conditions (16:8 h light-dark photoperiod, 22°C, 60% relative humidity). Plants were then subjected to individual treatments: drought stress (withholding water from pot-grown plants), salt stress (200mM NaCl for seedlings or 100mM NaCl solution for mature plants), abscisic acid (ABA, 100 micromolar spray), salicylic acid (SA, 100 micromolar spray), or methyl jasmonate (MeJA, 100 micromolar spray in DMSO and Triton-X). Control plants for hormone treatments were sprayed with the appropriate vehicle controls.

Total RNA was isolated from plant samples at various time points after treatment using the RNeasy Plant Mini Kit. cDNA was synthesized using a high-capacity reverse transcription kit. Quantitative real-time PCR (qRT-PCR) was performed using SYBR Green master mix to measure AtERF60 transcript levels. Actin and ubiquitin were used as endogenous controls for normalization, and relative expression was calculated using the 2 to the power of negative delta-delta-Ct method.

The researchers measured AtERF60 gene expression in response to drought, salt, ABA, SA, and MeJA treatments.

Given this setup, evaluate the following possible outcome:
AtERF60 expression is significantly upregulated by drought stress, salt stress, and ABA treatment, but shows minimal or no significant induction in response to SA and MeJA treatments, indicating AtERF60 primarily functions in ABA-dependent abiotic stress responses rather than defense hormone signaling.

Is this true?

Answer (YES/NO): NO